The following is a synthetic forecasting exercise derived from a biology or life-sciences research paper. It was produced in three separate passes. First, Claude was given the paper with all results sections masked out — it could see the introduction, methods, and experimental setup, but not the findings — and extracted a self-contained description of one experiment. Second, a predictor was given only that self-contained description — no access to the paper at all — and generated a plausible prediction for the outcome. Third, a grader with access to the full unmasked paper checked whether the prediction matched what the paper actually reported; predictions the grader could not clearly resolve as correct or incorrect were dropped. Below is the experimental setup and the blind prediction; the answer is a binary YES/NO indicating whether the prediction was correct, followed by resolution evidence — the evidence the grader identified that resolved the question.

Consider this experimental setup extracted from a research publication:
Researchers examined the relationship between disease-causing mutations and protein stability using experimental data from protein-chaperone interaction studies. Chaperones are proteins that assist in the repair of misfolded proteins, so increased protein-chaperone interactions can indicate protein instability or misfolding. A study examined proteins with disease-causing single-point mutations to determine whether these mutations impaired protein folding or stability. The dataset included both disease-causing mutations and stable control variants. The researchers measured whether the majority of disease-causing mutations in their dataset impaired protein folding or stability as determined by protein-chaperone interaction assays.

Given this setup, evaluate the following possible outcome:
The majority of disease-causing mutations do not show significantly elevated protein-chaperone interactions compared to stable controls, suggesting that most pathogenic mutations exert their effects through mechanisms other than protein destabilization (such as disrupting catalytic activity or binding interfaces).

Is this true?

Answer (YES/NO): YES